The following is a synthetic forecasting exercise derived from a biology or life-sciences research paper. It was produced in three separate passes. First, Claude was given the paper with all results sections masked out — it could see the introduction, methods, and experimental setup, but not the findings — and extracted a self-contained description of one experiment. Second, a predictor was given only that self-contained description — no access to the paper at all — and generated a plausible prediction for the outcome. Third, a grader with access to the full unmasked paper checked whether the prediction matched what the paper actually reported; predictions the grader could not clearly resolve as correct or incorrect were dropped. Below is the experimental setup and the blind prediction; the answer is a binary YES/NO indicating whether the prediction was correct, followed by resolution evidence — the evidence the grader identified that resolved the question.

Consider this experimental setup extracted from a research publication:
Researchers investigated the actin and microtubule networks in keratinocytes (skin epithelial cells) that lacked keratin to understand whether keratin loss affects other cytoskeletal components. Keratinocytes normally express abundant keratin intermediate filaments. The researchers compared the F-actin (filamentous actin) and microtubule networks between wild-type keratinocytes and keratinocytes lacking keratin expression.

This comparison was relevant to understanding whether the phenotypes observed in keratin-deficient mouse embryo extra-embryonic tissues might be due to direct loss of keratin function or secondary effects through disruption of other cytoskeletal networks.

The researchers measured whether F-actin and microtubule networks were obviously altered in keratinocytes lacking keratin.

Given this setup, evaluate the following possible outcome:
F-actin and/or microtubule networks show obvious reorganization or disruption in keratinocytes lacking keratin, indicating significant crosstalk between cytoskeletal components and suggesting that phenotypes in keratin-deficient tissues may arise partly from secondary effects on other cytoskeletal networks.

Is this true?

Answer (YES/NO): NO